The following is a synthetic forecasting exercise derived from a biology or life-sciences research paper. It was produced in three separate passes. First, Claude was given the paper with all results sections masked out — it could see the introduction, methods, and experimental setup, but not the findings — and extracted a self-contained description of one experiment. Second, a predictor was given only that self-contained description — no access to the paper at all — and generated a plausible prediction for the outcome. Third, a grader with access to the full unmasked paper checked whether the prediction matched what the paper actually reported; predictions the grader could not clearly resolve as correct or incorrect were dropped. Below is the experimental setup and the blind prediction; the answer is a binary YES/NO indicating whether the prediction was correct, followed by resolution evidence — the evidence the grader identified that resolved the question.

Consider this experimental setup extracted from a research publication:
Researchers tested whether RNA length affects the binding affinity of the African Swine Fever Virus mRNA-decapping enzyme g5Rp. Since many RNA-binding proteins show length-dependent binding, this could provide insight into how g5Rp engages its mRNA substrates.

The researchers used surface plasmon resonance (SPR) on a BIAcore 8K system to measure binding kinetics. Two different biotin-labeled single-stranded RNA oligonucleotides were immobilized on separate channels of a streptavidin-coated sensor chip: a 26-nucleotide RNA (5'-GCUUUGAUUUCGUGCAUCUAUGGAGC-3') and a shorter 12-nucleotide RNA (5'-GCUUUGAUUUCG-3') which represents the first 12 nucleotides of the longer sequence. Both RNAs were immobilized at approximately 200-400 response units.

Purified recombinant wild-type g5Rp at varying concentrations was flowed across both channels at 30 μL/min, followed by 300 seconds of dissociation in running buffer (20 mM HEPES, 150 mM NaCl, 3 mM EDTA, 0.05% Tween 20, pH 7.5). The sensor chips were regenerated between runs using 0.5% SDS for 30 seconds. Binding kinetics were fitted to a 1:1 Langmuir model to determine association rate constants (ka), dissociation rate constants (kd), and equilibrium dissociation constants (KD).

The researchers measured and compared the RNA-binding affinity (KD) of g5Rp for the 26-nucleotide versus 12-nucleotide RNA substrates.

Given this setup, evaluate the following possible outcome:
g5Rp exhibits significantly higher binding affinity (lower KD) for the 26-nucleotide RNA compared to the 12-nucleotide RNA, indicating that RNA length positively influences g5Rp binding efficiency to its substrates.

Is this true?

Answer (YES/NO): YES